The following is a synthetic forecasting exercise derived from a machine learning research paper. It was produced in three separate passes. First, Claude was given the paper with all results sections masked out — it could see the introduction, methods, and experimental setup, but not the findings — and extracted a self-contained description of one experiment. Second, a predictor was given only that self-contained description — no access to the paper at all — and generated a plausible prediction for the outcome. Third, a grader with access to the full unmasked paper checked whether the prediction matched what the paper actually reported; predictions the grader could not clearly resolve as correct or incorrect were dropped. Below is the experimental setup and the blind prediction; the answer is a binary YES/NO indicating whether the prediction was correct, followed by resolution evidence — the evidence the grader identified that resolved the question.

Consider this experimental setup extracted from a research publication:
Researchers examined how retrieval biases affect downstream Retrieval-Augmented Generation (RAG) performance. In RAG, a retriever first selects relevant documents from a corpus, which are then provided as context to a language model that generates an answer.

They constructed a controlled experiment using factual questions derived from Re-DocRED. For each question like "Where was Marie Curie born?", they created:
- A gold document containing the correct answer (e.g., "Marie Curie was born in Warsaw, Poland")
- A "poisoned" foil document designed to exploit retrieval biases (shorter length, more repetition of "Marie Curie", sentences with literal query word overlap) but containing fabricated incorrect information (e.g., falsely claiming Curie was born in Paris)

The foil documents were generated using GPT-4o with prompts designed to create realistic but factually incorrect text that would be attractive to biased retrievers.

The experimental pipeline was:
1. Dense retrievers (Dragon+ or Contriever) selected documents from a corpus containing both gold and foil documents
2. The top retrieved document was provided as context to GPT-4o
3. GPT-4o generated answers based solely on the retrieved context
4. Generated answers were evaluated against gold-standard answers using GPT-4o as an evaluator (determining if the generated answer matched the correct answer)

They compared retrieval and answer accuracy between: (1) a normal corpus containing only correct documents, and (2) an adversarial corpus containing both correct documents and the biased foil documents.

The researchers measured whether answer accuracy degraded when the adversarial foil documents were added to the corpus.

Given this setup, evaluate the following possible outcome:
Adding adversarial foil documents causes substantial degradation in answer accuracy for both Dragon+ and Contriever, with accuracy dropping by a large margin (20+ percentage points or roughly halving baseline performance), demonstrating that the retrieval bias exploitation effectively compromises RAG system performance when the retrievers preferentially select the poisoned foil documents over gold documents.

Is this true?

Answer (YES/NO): YES